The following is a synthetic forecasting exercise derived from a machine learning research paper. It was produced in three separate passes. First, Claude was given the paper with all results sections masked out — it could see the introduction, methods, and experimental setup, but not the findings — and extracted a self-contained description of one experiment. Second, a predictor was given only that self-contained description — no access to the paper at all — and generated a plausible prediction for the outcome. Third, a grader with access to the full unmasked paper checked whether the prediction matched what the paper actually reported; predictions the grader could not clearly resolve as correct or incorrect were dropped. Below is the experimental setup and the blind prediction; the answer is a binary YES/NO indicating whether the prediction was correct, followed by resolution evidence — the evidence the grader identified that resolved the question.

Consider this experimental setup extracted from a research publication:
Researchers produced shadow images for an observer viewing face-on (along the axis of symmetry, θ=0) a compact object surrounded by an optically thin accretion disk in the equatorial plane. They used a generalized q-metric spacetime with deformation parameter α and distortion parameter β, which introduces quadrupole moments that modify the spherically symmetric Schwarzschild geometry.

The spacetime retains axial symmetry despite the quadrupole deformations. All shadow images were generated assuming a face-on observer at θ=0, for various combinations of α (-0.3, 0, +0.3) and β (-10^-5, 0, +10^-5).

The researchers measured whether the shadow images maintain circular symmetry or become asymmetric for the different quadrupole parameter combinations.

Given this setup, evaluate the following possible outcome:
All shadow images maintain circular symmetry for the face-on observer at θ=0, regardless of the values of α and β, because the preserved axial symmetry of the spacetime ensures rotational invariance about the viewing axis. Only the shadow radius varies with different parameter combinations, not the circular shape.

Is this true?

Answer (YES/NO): YES